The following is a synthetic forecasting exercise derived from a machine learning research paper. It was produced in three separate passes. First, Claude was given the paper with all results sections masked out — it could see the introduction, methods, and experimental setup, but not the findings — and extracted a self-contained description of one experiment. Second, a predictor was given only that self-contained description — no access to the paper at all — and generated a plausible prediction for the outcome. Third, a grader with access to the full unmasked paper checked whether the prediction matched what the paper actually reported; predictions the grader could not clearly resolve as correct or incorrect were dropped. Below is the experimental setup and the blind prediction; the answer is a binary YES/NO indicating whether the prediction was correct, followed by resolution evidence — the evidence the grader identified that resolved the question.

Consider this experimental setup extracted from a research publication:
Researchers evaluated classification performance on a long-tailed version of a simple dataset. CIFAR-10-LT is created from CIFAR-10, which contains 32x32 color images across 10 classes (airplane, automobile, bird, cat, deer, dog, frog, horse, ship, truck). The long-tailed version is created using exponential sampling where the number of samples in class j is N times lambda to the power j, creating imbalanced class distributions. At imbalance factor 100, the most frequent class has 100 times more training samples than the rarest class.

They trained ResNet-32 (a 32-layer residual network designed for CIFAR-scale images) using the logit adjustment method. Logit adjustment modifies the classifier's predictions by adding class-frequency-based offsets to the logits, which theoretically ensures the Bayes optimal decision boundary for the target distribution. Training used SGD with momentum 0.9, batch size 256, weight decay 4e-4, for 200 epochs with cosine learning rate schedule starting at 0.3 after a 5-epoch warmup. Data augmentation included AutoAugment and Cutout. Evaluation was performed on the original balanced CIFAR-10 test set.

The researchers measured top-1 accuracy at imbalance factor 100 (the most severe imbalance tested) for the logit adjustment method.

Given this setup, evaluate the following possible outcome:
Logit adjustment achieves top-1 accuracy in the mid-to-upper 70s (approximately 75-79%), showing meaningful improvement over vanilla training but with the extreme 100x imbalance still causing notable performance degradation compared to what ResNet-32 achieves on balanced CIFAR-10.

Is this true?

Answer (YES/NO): NO